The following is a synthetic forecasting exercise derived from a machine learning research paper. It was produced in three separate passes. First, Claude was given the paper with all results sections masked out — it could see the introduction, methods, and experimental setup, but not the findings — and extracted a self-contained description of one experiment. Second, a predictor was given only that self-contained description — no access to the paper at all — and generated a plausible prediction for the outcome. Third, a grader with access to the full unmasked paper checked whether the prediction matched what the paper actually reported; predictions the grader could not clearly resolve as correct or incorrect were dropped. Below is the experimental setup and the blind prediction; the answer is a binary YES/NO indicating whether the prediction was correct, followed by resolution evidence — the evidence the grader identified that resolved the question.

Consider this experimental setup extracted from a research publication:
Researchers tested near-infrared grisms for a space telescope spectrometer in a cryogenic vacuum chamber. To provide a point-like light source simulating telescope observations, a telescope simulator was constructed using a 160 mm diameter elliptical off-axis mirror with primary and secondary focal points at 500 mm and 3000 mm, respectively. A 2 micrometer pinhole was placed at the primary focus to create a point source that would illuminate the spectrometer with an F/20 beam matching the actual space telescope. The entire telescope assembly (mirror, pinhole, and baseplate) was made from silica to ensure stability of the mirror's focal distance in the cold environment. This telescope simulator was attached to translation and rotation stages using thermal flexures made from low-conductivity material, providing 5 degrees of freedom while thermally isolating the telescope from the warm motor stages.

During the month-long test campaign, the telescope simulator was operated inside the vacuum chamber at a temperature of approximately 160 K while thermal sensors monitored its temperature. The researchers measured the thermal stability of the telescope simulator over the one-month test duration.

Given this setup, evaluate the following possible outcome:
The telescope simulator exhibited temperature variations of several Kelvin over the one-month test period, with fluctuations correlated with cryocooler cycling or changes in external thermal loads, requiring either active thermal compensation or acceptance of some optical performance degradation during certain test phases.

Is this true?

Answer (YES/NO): NO